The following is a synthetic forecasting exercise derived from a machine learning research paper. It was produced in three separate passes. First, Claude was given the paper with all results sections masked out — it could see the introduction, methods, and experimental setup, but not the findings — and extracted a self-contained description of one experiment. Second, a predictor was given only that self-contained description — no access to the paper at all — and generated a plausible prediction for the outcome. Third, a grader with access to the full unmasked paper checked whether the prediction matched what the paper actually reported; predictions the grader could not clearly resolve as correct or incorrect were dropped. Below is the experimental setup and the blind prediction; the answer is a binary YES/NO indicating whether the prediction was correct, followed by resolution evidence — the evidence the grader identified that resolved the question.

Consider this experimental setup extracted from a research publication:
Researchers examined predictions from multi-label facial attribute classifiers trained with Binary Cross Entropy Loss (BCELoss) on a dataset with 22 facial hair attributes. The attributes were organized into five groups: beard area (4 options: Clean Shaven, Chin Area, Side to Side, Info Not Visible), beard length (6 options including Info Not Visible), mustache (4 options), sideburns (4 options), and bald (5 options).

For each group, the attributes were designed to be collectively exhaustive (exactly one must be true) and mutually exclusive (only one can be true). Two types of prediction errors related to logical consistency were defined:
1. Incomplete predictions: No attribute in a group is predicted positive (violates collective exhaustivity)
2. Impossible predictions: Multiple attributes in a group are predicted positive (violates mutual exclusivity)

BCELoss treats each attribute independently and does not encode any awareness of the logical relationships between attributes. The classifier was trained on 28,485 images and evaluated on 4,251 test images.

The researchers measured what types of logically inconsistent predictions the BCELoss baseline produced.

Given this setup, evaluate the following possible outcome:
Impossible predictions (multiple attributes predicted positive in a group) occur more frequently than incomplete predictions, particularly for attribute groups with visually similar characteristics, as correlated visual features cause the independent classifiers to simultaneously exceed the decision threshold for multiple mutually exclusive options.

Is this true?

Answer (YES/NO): NO